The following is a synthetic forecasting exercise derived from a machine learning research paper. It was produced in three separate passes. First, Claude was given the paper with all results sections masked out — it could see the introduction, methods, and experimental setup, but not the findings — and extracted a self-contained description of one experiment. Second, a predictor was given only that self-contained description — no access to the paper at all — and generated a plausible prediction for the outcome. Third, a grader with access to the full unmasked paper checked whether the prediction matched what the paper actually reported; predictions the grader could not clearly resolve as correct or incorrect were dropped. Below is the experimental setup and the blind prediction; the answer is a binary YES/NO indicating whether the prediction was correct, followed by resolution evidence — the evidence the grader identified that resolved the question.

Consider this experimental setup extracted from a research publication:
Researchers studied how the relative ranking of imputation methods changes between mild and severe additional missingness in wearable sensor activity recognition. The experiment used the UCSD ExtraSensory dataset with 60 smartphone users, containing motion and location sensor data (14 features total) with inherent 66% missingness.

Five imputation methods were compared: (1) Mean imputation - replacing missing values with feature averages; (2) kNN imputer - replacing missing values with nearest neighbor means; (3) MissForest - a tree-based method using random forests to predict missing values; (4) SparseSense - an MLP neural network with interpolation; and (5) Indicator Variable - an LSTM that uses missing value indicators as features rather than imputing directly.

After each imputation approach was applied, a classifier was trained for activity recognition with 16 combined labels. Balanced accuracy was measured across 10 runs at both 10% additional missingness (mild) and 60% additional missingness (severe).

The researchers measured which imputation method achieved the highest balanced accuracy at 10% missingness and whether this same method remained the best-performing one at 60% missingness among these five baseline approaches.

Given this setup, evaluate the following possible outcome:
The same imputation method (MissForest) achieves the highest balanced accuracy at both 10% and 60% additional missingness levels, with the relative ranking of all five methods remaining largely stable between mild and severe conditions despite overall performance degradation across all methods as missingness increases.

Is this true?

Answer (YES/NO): YES